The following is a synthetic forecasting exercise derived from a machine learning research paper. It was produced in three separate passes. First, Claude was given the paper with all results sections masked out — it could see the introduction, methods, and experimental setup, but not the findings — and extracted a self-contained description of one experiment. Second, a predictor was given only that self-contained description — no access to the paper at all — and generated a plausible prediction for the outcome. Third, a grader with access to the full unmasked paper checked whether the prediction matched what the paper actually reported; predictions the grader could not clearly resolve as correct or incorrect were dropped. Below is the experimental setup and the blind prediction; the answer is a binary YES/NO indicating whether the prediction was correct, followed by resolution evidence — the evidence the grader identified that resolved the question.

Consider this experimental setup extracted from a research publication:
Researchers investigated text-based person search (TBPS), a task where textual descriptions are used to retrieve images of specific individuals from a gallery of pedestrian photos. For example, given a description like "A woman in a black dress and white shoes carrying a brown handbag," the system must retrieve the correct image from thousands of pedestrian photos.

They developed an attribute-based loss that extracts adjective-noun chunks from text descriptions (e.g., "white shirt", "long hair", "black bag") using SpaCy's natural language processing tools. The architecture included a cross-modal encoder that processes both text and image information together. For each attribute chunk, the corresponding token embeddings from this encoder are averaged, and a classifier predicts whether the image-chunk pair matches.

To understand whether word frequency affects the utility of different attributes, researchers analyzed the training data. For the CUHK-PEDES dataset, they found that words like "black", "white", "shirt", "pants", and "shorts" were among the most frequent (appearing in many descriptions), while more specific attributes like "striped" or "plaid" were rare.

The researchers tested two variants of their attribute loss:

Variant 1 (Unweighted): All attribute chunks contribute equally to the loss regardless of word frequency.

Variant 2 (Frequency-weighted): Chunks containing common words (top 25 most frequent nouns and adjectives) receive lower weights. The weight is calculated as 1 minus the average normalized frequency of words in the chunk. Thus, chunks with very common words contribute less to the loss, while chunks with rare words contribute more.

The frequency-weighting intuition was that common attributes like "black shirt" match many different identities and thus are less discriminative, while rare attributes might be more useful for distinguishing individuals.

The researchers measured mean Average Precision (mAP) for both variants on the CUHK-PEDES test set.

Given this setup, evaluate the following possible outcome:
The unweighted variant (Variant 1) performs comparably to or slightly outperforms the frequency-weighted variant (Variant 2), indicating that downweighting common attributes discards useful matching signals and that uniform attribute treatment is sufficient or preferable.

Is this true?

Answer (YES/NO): YES